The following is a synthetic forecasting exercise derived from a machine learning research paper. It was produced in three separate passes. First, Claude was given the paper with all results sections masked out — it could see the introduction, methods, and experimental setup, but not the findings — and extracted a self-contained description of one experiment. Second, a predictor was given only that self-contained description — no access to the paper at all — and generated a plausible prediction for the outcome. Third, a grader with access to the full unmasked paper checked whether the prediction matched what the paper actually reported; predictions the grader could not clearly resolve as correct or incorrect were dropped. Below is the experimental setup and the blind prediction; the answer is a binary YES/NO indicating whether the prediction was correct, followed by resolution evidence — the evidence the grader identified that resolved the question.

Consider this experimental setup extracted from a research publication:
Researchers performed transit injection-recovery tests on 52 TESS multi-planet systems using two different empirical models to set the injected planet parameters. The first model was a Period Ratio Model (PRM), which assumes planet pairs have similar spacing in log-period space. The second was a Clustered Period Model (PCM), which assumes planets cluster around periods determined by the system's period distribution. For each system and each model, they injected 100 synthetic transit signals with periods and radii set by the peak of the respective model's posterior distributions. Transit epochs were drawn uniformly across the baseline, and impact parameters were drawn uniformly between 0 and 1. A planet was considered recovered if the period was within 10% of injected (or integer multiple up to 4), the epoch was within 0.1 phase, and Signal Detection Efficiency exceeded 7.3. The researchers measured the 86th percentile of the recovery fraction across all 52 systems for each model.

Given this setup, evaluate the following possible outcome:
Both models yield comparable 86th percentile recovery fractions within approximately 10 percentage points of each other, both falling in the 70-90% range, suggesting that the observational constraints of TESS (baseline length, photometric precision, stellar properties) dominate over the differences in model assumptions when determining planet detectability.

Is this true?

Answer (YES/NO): NO